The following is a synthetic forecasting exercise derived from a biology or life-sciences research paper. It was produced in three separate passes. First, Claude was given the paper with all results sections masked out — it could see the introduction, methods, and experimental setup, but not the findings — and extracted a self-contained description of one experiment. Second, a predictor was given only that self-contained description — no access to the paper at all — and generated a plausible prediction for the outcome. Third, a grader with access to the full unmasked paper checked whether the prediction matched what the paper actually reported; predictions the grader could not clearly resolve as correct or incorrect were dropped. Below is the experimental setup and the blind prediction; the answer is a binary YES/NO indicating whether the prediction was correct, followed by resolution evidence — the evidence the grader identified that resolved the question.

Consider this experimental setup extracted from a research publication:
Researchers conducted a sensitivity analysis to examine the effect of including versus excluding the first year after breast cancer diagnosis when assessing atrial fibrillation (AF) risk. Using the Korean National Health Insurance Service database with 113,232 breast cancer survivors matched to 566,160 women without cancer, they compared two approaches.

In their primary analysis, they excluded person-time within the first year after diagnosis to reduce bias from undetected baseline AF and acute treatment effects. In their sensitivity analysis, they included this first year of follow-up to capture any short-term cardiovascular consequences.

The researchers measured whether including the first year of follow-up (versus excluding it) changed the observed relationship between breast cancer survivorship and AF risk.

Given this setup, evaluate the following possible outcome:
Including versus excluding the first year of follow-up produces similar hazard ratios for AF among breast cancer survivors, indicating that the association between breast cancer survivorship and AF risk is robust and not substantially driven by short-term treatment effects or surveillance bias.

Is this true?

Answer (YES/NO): NO